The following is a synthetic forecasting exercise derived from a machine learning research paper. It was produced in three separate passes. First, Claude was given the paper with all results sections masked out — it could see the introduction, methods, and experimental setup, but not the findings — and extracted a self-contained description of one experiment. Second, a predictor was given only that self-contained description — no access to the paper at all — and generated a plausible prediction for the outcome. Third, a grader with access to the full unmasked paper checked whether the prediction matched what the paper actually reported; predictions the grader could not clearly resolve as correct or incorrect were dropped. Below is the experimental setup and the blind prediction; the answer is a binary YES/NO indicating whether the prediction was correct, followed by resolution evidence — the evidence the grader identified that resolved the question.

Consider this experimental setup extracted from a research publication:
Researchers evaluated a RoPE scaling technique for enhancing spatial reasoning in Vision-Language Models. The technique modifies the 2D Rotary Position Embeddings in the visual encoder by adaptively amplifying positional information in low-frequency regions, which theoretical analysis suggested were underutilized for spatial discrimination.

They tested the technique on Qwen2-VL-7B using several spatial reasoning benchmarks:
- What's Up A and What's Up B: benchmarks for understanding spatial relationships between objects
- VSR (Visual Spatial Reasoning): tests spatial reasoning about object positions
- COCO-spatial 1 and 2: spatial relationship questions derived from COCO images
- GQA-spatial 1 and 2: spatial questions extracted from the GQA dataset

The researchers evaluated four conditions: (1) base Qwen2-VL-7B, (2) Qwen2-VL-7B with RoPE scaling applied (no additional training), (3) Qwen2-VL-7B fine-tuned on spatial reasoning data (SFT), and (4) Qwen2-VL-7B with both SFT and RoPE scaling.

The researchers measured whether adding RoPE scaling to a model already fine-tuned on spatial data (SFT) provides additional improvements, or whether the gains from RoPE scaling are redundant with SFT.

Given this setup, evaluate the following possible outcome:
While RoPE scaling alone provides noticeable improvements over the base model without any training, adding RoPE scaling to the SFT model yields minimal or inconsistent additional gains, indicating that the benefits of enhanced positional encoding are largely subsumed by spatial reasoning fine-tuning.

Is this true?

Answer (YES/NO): NO